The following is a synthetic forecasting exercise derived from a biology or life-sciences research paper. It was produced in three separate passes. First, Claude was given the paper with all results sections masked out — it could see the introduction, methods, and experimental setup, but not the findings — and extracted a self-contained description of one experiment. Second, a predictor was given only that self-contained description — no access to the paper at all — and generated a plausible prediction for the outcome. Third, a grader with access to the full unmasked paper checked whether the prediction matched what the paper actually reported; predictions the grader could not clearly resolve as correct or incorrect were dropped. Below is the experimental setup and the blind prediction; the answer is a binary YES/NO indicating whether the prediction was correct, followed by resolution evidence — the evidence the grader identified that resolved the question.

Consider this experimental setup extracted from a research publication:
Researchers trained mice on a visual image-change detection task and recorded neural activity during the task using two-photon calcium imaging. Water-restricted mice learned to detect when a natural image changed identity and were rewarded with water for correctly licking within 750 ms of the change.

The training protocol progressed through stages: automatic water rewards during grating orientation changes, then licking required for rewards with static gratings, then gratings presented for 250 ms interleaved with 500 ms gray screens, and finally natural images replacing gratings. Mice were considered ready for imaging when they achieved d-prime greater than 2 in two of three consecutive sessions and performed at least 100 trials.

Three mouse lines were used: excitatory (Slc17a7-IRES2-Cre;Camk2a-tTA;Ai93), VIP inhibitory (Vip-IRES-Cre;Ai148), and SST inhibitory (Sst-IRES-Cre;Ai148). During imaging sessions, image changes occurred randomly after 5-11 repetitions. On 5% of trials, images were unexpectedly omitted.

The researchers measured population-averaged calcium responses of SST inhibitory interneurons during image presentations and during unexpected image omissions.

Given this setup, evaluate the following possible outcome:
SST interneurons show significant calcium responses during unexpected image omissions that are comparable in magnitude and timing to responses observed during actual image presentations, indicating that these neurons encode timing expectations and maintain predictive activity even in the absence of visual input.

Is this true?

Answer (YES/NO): NO